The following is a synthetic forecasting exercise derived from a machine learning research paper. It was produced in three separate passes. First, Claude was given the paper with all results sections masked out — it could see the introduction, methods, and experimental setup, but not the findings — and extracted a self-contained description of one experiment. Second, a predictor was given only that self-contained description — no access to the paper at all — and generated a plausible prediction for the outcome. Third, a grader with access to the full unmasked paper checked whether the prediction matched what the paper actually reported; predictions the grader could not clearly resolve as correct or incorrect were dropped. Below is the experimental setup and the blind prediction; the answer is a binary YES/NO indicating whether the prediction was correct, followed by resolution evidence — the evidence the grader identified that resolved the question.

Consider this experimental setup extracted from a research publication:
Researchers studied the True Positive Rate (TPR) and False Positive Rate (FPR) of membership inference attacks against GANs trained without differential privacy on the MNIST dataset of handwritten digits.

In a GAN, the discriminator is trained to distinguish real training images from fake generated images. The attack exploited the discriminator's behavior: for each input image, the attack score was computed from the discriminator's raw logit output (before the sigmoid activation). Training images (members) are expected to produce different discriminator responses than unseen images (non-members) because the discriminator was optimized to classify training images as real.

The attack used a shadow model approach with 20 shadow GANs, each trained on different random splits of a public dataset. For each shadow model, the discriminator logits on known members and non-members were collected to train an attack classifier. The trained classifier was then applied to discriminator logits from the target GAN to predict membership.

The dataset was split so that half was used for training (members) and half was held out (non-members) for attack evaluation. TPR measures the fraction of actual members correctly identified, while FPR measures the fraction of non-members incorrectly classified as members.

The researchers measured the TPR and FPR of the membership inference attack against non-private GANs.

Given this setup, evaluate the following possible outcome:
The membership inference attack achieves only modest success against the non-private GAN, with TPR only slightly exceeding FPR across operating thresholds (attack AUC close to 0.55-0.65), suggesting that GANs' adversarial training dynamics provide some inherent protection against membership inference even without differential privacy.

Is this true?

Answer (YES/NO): NO